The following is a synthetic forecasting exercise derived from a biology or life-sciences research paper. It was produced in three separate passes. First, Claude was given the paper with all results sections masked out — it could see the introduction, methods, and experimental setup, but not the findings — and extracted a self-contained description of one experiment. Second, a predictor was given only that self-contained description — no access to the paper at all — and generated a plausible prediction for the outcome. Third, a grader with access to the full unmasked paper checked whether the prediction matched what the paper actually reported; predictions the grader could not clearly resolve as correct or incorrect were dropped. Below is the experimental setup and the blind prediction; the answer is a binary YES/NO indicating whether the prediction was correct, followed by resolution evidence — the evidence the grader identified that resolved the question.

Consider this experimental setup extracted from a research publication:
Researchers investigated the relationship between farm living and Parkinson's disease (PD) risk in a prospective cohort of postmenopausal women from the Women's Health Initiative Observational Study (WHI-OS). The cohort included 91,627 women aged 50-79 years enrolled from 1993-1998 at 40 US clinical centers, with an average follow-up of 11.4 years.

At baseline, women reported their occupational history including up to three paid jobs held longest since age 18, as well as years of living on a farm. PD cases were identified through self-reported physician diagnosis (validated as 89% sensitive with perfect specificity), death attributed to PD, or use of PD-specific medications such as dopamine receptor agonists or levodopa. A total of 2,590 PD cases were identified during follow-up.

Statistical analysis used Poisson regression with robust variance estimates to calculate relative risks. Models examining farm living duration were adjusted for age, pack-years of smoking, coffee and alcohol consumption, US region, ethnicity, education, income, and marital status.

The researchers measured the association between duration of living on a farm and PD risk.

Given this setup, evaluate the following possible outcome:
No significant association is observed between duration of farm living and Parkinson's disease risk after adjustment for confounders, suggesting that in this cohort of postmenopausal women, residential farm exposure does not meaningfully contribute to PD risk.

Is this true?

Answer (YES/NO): NO